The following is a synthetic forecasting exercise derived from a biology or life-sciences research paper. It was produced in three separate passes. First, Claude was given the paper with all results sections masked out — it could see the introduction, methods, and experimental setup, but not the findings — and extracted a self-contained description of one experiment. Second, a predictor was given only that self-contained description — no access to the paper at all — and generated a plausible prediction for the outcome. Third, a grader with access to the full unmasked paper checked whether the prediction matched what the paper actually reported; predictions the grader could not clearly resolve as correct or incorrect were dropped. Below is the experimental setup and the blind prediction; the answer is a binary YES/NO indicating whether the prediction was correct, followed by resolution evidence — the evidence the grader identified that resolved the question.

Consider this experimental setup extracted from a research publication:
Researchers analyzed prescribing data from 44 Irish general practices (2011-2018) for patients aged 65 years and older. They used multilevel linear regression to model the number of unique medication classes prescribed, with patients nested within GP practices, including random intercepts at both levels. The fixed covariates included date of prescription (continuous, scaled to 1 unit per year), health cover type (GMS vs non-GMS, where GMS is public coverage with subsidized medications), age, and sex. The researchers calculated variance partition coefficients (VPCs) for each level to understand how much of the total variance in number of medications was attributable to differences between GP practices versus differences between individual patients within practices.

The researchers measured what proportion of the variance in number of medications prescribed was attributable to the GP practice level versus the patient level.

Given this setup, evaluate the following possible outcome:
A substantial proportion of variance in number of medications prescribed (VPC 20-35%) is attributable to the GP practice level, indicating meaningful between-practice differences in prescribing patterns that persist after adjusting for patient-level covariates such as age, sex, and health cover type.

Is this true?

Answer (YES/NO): NO